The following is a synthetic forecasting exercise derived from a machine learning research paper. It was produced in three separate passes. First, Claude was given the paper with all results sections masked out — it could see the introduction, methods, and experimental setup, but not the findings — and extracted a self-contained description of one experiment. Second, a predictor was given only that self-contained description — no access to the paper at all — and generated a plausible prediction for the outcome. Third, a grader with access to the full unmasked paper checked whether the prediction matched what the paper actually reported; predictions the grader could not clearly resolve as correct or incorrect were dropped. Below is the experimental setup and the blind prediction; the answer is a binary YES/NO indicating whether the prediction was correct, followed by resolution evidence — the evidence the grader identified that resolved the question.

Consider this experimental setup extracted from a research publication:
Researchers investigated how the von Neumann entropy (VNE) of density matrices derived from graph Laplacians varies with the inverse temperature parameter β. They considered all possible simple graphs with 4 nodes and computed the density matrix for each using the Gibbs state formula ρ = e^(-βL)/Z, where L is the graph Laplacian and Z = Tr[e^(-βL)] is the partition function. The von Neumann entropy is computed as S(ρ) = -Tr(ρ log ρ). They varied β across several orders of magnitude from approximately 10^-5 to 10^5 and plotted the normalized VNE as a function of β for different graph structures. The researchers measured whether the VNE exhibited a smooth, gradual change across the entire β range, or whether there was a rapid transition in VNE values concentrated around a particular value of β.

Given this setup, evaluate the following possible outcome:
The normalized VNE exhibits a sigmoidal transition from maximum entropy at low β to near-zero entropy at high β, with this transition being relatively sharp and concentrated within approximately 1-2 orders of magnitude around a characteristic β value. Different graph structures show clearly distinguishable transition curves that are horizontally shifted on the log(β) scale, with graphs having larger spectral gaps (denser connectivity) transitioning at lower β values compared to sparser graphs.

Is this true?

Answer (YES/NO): NO